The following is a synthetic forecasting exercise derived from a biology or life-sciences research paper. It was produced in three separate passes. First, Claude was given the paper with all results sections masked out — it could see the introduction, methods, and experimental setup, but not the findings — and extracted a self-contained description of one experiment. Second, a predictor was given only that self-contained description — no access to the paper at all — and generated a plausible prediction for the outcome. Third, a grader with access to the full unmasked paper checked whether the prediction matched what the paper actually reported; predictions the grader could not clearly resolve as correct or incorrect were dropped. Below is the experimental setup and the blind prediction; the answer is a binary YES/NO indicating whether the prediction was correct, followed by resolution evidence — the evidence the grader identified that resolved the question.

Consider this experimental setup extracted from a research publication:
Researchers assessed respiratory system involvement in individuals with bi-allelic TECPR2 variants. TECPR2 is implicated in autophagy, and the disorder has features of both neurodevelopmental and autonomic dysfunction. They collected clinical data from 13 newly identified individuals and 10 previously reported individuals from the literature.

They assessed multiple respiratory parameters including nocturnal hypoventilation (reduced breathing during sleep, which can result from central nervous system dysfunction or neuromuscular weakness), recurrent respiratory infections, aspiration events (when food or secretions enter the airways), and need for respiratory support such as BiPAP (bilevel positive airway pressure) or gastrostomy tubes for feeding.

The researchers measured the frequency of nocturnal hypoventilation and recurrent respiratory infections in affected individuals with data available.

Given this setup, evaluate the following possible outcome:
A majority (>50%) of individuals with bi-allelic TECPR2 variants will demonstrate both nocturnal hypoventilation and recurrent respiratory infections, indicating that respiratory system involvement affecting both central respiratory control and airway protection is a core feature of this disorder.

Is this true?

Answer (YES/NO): YES